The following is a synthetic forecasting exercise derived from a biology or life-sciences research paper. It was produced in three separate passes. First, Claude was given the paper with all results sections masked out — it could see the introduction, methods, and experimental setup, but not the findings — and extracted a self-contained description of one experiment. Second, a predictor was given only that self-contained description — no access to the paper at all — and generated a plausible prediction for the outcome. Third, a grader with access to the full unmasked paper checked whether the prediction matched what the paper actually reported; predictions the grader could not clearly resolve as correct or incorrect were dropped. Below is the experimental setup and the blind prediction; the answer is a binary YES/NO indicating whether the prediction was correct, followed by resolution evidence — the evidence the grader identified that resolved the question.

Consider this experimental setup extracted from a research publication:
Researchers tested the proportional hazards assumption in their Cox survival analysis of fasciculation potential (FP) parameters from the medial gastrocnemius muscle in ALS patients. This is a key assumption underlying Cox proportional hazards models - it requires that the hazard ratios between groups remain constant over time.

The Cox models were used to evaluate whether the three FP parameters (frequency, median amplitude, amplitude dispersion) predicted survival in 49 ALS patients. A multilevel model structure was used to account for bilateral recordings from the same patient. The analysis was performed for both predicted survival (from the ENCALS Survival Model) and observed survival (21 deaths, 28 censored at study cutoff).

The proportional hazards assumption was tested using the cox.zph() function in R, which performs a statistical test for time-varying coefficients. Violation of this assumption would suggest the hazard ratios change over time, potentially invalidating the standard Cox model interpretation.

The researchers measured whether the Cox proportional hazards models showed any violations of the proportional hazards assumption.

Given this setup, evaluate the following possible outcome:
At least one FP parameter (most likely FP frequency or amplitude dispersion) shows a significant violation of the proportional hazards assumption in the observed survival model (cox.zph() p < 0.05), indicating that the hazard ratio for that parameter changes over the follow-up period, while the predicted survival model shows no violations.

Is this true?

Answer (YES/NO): NO